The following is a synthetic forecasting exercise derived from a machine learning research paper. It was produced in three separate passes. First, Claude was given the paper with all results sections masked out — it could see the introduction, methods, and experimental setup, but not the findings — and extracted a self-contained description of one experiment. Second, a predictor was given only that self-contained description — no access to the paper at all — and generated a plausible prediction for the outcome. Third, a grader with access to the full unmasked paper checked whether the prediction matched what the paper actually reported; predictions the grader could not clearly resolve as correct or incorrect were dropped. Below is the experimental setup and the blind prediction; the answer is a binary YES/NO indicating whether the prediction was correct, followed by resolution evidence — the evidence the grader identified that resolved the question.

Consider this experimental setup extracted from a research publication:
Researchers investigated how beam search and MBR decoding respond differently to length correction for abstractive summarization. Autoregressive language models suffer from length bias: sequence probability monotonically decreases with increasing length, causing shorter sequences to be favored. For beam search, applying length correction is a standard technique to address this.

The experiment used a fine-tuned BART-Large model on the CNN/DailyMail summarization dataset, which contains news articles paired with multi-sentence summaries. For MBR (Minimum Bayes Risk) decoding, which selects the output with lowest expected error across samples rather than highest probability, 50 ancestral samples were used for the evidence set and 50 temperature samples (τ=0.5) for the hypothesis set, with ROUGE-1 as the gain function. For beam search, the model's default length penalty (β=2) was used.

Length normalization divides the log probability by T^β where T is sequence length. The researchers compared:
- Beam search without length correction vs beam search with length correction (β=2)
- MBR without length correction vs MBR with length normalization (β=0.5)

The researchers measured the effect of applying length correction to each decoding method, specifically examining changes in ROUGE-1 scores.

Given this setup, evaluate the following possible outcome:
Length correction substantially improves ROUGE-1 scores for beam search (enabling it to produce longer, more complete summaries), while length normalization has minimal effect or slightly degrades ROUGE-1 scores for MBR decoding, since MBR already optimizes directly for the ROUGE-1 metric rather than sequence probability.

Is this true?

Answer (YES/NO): NO